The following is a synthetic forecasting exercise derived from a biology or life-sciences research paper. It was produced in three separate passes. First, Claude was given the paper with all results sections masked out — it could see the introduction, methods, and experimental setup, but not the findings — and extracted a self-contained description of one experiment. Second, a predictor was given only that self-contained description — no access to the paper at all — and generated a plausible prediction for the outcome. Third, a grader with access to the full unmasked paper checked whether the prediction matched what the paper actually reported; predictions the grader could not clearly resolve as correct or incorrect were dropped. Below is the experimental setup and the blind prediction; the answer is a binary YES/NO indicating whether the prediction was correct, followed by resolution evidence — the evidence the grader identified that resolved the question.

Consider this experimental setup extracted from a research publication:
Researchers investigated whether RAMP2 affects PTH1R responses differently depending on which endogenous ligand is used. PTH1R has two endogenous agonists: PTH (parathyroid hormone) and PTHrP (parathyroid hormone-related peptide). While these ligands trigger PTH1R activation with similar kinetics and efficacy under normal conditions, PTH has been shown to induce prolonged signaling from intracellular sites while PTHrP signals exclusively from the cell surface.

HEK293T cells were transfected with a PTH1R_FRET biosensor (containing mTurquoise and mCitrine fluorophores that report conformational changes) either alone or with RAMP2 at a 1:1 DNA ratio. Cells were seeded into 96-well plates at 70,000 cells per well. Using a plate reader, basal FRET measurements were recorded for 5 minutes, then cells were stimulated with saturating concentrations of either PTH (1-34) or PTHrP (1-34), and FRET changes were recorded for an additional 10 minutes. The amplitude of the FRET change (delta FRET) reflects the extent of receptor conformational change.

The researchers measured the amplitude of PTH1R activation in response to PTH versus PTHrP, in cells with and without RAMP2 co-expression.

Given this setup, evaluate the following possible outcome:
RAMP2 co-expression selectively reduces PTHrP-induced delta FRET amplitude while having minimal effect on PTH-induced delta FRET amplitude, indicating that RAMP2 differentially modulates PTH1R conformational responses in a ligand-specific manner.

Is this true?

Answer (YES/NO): NO